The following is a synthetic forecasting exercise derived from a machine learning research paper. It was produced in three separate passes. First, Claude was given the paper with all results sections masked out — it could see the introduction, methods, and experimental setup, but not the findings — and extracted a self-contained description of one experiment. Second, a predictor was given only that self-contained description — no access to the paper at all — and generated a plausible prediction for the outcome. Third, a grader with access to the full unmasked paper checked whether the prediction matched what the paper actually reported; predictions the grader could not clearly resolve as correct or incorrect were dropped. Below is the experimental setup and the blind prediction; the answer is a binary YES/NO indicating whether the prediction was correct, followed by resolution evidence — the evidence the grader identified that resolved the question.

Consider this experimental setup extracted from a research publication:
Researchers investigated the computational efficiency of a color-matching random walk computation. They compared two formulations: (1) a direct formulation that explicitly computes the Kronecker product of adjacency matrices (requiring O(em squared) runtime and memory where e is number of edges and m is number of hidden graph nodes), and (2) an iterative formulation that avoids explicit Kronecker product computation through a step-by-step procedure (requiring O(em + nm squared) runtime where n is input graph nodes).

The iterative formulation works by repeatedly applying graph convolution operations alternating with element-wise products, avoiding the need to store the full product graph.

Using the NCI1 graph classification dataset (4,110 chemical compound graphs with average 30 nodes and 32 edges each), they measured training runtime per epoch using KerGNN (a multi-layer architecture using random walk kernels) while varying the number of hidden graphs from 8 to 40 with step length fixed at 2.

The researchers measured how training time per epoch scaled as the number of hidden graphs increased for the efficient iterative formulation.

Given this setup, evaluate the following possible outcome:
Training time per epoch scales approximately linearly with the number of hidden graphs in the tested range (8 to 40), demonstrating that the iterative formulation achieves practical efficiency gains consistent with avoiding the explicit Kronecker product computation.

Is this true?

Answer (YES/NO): YES